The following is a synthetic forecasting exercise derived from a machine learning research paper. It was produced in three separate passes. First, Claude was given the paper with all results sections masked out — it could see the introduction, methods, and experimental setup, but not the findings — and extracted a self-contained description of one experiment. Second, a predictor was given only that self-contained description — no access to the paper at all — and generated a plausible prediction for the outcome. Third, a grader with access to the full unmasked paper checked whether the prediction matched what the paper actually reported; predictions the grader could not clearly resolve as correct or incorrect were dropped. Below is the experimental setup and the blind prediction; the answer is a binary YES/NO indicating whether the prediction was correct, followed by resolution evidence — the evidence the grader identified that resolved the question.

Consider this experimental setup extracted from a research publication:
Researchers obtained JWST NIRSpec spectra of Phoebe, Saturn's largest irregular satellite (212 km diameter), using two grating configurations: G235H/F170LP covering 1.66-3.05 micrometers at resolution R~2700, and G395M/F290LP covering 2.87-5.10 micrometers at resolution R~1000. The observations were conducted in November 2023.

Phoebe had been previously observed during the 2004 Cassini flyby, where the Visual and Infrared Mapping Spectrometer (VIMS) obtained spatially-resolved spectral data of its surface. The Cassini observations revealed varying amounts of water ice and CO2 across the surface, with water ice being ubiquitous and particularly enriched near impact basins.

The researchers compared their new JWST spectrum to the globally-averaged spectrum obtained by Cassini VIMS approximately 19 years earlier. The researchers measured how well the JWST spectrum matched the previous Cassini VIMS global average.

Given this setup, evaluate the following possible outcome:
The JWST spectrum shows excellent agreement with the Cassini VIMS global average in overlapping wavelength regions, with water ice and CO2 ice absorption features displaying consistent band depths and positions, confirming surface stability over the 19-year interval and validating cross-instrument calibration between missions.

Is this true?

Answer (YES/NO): NO